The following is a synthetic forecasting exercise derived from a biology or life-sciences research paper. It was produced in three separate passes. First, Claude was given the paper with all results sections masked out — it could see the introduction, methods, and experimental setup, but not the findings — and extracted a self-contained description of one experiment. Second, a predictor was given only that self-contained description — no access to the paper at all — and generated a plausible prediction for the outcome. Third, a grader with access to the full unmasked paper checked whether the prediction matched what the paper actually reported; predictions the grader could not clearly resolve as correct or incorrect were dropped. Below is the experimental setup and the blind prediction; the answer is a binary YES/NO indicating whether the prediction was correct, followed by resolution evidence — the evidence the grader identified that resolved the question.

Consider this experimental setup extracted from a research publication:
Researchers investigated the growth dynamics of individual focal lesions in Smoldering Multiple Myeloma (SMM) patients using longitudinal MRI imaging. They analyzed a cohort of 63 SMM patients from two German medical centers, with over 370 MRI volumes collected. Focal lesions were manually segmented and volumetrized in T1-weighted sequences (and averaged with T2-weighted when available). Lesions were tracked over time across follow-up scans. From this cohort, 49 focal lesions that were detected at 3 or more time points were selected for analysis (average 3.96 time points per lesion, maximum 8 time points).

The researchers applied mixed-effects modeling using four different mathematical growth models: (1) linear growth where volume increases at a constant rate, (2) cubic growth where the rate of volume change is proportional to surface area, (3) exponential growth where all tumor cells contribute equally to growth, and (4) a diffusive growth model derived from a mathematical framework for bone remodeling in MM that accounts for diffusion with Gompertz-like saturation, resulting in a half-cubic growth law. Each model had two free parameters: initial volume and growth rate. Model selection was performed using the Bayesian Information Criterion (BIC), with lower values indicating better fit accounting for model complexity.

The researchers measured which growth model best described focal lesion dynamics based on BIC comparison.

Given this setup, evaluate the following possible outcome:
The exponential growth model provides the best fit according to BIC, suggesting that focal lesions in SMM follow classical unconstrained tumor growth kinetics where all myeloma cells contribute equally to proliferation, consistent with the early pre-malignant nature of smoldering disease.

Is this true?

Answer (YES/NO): NO